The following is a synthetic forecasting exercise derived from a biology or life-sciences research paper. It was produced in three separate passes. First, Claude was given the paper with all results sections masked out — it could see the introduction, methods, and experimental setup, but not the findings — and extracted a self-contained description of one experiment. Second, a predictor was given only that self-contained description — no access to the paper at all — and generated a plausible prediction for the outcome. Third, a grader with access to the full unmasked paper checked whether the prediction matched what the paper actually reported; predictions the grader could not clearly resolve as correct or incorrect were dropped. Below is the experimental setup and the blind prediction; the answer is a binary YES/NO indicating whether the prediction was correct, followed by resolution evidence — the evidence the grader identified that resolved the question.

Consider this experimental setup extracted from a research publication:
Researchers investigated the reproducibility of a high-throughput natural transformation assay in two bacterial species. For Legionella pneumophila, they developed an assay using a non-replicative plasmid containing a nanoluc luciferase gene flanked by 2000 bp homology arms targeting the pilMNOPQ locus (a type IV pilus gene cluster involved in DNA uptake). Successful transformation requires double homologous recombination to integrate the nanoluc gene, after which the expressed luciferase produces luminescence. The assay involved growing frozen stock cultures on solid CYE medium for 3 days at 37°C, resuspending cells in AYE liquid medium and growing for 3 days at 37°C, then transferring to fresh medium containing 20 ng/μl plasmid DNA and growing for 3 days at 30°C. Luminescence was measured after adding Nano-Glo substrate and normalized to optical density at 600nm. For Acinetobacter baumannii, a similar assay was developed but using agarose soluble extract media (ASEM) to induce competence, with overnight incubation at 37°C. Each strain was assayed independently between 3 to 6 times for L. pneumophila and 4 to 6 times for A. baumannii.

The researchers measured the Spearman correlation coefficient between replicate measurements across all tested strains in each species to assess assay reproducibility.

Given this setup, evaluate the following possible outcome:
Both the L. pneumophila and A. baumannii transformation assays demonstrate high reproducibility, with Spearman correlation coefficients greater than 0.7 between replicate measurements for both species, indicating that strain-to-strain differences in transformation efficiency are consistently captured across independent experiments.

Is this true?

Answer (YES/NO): YES